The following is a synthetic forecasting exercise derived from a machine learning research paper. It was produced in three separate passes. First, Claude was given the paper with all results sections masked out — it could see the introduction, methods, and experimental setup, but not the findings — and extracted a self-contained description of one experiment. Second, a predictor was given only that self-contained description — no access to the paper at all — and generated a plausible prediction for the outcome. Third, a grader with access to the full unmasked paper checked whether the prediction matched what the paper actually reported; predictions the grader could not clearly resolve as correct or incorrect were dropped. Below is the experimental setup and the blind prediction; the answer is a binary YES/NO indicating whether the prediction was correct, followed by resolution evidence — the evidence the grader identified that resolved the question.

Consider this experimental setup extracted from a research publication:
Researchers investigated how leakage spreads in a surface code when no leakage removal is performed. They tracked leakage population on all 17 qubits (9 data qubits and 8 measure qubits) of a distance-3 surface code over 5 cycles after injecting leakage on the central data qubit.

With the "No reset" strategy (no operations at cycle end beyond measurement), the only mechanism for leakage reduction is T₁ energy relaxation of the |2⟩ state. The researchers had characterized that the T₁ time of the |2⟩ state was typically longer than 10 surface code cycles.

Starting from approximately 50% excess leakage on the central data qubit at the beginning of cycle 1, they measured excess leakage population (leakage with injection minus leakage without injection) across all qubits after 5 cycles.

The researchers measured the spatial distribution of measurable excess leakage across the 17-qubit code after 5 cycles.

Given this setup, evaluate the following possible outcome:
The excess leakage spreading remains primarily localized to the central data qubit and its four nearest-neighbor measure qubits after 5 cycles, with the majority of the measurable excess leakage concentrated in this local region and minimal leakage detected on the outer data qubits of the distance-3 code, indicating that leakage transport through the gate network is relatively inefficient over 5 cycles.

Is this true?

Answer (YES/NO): NO